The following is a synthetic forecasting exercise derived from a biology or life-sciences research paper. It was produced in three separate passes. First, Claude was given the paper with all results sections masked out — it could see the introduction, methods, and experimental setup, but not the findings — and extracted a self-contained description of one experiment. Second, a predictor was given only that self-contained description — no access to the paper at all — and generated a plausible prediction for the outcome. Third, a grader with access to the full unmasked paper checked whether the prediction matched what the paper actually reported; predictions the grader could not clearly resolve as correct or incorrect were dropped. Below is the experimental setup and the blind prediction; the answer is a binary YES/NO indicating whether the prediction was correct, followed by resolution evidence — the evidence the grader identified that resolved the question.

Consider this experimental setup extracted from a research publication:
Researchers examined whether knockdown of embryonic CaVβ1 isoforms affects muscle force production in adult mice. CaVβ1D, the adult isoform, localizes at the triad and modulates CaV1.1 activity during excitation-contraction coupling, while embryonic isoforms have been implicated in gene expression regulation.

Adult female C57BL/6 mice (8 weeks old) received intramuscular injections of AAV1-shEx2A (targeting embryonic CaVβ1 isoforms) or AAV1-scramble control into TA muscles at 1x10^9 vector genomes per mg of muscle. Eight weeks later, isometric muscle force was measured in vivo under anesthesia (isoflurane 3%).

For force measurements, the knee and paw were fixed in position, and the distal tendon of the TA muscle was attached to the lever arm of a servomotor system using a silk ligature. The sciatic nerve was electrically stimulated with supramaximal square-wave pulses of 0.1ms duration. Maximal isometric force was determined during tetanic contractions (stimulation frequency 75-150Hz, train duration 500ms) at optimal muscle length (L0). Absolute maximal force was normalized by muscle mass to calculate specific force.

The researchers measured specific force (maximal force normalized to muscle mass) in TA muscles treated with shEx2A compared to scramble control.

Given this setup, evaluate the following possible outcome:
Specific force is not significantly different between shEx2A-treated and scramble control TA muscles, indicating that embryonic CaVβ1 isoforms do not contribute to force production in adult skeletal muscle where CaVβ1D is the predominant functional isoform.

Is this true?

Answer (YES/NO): YES